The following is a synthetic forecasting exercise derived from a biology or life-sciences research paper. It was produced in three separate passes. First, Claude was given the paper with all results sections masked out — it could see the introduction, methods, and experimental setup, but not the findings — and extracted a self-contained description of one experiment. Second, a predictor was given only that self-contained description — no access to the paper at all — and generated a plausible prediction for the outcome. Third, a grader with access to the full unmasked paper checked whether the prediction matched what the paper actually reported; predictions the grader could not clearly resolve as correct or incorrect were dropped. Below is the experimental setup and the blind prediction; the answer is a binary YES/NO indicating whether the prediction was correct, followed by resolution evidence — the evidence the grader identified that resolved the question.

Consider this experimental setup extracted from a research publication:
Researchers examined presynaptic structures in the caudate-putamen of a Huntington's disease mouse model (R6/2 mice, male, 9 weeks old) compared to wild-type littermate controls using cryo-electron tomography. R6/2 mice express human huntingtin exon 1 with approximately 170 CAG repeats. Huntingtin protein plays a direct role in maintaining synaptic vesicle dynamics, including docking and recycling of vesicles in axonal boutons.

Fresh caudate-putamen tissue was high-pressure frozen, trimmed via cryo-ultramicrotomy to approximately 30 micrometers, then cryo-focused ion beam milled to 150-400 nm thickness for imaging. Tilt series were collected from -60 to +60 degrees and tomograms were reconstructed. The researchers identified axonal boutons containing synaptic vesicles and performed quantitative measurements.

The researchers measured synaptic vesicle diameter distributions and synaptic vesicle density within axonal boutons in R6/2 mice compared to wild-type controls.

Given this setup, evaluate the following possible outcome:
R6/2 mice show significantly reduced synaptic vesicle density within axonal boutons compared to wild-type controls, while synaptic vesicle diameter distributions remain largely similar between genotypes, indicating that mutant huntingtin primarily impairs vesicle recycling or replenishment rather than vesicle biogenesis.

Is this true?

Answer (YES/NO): NO